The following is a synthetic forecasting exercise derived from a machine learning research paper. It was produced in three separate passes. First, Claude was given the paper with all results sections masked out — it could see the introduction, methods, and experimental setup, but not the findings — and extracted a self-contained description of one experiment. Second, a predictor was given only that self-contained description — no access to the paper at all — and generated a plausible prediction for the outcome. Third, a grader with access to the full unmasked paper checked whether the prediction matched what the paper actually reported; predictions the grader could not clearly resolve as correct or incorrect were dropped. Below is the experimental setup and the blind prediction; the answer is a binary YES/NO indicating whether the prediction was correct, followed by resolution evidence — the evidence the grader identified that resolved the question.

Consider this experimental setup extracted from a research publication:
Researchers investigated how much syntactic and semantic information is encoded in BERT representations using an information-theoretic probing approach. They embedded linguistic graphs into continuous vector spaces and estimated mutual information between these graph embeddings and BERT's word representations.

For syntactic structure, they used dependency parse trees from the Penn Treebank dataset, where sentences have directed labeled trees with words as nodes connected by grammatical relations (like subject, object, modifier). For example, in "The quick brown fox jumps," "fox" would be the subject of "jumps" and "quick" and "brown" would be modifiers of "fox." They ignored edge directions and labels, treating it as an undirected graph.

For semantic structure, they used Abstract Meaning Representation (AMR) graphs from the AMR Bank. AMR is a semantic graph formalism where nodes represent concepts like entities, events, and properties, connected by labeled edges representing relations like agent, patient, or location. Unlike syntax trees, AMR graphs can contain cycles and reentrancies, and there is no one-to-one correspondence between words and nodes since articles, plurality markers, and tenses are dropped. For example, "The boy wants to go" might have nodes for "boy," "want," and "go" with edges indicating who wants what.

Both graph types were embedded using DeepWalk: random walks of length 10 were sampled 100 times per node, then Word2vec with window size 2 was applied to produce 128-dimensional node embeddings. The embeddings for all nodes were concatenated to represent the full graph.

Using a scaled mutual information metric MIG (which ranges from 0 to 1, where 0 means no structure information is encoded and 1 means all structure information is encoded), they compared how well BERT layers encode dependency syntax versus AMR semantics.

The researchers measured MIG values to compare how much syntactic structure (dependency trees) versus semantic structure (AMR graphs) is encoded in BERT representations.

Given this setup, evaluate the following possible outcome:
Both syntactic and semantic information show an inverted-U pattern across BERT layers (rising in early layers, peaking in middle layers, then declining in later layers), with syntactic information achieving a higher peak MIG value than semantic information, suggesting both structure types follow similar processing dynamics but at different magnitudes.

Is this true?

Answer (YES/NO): NO